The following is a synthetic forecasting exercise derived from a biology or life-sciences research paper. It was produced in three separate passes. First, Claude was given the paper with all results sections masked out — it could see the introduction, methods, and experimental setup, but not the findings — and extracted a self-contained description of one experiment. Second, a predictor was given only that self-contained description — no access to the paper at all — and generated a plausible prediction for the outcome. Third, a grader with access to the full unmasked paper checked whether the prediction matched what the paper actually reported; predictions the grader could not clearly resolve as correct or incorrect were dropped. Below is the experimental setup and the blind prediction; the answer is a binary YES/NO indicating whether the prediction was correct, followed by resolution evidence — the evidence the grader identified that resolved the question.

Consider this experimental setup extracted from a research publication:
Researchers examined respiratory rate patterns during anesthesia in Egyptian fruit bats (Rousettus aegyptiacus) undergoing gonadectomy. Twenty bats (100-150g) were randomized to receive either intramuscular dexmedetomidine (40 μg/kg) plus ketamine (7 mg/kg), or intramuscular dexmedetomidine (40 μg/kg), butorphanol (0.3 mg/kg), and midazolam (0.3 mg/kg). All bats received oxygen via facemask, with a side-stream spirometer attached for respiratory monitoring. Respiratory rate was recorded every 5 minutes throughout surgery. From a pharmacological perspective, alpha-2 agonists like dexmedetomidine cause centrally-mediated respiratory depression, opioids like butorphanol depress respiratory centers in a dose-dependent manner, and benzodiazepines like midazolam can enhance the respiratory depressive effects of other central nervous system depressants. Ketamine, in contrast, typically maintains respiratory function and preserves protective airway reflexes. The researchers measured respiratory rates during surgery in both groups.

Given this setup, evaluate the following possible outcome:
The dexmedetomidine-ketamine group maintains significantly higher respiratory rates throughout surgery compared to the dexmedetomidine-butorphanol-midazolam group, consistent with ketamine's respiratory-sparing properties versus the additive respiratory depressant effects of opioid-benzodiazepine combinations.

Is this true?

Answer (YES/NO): YES